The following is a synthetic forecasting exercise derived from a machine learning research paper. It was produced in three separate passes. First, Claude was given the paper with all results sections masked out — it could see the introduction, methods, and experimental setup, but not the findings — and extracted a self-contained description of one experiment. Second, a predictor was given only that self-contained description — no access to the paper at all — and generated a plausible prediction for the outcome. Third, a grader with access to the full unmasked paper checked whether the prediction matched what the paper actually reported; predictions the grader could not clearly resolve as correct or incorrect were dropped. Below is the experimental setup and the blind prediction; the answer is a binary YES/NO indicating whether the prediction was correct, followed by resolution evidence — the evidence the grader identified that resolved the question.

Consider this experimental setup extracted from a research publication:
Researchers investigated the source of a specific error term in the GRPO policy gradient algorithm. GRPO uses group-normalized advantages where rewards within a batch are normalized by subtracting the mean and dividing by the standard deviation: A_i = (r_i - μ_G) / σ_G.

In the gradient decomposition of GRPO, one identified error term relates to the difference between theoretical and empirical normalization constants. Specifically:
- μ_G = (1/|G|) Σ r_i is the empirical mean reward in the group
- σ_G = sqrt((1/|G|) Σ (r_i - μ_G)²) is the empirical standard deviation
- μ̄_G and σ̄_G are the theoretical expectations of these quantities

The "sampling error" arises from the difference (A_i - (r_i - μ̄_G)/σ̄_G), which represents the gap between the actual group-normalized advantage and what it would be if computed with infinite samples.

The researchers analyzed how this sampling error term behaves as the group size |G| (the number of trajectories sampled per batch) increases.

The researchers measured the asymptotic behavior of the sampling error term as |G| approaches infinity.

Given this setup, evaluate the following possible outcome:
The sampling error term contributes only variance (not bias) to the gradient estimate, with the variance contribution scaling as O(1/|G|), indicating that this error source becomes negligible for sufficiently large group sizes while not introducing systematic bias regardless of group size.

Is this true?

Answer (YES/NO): YES